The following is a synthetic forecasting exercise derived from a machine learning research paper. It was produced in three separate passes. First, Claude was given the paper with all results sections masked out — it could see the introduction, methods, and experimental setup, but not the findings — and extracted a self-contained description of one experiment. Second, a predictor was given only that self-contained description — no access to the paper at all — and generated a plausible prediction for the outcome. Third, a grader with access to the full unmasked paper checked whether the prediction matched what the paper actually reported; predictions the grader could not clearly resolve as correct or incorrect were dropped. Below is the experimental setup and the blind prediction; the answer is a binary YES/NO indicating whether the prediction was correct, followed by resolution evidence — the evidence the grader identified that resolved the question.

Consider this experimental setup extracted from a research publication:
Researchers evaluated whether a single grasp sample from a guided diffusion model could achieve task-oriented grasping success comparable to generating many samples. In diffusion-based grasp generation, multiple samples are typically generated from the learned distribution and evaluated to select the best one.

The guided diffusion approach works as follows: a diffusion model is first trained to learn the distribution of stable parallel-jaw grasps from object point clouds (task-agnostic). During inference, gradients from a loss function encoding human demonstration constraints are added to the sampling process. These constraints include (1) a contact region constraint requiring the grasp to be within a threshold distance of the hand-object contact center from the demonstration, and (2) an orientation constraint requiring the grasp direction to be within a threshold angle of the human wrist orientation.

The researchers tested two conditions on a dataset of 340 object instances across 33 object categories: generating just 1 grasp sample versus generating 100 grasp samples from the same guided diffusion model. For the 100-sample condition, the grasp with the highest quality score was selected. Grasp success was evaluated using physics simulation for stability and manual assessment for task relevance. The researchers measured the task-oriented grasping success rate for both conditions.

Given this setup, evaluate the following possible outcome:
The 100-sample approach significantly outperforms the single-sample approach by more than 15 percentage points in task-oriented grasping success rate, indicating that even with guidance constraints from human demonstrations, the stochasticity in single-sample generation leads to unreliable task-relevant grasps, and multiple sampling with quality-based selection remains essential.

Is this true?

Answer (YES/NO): NO